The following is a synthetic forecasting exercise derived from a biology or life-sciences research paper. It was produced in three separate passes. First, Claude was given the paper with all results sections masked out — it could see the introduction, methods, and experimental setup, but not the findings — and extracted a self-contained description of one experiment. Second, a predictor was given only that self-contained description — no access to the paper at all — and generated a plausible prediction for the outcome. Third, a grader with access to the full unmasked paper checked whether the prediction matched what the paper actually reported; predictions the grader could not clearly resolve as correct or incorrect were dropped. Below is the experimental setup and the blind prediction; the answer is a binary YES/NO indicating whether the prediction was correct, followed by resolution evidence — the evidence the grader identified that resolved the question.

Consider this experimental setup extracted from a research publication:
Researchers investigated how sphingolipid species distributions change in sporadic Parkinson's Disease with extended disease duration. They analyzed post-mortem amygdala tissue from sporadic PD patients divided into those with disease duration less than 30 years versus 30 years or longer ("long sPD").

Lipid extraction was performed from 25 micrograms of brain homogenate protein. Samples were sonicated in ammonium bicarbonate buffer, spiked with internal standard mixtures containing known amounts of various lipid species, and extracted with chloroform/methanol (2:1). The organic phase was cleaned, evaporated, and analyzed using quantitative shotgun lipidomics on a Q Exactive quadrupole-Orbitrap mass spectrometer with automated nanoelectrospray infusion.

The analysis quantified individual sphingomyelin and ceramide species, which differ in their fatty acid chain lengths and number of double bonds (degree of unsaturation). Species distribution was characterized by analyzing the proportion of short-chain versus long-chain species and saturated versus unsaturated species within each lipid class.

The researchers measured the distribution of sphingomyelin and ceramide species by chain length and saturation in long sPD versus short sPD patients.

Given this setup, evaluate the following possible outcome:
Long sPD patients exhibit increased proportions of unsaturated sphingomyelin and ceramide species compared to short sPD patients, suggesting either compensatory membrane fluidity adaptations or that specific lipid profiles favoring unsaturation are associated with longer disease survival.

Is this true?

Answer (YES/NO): YES